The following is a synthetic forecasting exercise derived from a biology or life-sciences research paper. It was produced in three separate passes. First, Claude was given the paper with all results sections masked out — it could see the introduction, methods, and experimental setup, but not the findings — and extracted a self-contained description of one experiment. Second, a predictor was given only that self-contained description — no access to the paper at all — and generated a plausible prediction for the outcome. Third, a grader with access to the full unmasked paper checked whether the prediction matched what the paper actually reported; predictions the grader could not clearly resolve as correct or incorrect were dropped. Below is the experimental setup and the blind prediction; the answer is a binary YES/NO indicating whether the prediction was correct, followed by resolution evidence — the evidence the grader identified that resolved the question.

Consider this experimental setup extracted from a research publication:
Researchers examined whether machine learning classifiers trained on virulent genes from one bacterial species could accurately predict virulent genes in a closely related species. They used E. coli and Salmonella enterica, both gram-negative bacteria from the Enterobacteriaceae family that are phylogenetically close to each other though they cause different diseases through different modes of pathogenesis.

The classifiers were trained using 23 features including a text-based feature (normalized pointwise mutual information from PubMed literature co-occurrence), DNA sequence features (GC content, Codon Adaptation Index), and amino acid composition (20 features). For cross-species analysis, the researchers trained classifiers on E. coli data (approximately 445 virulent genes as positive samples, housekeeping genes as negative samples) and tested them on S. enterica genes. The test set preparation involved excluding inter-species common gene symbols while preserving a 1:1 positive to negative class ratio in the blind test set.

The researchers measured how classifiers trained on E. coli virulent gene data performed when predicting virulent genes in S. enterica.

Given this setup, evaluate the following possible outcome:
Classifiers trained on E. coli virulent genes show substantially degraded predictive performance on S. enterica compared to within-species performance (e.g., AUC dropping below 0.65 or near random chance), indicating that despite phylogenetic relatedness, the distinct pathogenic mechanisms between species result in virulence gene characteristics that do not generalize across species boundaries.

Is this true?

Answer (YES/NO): YES